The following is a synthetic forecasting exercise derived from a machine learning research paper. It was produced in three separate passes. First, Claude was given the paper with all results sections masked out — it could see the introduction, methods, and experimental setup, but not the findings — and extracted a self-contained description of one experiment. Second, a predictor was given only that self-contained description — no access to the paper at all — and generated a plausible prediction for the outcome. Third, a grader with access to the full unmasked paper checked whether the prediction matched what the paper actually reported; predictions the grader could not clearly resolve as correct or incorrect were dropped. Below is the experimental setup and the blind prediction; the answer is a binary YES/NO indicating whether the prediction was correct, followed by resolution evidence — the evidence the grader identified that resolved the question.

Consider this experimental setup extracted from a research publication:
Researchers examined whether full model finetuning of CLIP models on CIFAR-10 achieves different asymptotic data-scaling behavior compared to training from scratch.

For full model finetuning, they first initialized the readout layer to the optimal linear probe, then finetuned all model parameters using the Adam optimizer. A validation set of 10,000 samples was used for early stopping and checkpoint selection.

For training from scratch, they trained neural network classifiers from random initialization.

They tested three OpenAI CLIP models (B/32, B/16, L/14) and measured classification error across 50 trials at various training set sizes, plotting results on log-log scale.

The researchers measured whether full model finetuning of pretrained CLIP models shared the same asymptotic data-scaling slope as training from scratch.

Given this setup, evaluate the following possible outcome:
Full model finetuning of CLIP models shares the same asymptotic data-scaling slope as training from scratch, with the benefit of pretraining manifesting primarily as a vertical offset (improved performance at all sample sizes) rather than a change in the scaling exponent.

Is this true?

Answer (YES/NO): YES